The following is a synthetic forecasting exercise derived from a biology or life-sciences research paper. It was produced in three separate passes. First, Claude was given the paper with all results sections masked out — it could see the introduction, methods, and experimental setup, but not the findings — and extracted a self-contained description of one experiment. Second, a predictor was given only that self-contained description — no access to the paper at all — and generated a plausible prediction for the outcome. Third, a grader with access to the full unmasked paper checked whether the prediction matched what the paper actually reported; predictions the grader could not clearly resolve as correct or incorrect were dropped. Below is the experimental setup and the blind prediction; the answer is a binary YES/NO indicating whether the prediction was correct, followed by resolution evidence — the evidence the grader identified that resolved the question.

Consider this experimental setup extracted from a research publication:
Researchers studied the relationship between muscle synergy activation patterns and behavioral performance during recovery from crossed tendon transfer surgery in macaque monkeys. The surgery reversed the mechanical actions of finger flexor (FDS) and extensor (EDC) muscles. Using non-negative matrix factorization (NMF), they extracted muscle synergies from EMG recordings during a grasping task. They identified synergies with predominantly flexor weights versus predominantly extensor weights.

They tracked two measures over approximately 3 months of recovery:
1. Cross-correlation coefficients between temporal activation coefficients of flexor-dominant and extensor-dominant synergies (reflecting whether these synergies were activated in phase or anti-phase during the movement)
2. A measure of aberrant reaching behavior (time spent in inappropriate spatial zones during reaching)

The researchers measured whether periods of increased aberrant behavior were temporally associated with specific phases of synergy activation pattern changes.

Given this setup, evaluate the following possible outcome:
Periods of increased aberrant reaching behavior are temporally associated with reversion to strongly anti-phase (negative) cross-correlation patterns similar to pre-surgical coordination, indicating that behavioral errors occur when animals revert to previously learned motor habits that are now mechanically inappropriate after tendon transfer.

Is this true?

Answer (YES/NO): NO